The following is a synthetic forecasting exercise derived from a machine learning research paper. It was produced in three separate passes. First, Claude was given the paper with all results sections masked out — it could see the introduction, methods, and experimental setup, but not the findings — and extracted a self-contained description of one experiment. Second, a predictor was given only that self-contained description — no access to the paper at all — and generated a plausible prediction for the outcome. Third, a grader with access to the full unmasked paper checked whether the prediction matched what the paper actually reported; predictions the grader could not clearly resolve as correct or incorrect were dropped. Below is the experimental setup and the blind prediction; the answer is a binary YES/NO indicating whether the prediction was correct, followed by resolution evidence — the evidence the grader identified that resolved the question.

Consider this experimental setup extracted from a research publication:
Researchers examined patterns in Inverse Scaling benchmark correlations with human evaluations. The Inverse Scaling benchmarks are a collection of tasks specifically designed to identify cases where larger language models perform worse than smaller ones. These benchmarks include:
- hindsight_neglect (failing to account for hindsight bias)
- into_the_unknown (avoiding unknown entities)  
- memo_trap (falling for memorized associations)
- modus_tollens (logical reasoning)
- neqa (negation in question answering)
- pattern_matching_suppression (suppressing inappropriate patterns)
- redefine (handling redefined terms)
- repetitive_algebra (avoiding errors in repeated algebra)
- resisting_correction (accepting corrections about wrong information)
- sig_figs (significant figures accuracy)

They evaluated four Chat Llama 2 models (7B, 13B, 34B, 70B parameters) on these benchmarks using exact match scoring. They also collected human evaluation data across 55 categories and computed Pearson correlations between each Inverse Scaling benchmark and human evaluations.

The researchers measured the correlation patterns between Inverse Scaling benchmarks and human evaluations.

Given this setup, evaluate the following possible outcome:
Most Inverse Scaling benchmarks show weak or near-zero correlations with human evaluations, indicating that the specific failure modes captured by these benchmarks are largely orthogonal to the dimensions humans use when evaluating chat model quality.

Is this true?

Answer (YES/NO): YES